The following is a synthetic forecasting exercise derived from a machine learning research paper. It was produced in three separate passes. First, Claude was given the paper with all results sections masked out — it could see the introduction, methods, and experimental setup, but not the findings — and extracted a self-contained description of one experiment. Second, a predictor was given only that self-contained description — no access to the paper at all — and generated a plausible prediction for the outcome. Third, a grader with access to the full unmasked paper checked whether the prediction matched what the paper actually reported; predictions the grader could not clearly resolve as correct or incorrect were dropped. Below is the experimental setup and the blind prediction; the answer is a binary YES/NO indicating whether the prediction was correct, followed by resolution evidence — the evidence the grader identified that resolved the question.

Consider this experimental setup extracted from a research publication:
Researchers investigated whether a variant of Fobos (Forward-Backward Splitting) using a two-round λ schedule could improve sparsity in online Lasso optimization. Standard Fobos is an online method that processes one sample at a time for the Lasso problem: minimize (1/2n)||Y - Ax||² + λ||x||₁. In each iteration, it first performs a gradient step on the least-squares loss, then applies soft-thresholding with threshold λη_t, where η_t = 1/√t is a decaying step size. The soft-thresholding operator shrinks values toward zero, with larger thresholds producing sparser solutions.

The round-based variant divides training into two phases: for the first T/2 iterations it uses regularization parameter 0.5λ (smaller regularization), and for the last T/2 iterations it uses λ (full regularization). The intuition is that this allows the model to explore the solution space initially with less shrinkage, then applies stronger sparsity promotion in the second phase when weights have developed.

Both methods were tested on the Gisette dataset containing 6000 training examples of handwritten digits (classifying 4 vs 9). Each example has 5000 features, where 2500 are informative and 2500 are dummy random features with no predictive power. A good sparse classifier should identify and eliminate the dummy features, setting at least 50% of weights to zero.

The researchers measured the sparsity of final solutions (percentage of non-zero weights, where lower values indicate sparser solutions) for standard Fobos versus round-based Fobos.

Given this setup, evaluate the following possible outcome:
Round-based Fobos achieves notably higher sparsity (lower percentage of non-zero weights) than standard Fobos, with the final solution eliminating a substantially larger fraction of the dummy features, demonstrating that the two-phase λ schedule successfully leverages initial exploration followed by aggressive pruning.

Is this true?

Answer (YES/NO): NO